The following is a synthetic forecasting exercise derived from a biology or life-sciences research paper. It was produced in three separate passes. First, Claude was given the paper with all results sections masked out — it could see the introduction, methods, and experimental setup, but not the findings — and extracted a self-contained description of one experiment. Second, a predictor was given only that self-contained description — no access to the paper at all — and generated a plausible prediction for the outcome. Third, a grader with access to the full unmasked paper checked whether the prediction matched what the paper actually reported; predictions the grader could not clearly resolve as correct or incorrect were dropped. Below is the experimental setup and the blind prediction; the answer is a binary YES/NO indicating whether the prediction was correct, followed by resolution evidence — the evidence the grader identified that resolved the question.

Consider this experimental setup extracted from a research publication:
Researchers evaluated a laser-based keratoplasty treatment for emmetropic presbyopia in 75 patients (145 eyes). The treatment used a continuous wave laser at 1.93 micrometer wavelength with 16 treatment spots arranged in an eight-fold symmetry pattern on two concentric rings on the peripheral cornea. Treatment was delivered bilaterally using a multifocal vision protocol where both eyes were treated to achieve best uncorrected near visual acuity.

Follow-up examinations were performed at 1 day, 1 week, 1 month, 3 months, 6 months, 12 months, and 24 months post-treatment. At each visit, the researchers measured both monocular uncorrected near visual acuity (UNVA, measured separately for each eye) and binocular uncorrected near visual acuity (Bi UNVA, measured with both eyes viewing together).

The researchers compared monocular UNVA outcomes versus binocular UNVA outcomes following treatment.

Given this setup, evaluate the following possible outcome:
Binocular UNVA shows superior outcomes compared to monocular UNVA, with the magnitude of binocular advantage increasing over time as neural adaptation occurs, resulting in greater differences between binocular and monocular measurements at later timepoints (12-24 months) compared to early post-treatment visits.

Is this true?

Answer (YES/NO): NO